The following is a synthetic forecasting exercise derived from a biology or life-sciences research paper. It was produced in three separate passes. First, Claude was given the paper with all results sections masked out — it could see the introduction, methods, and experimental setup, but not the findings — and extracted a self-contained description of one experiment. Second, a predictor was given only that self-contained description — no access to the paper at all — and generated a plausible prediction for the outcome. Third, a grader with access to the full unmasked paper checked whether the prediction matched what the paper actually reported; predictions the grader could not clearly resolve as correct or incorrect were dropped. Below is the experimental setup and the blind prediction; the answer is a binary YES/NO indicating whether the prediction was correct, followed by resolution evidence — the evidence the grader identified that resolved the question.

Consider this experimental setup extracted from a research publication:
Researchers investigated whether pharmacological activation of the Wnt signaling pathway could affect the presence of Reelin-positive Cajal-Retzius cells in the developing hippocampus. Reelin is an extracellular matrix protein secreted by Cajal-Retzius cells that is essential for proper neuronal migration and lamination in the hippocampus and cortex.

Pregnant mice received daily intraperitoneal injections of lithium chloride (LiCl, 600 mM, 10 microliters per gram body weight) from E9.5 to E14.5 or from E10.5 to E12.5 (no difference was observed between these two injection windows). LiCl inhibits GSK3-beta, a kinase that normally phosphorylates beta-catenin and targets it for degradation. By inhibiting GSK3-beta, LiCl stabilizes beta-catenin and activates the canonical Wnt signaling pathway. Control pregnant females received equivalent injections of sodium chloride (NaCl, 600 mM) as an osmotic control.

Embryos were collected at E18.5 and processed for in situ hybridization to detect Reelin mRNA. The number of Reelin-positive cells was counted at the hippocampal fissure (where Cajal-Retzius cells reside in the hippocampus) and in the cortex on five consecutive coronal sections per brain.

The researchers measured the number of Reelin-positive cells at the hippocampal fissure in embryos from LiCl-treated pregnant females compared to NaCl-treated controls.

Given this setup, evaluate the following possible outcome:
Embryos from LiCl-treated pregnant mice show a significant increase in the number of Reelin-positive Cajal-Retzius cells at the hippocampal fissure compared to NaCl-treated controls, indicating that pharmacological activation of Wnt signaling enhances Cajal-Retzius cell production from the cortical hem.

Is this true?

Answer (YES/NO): NO